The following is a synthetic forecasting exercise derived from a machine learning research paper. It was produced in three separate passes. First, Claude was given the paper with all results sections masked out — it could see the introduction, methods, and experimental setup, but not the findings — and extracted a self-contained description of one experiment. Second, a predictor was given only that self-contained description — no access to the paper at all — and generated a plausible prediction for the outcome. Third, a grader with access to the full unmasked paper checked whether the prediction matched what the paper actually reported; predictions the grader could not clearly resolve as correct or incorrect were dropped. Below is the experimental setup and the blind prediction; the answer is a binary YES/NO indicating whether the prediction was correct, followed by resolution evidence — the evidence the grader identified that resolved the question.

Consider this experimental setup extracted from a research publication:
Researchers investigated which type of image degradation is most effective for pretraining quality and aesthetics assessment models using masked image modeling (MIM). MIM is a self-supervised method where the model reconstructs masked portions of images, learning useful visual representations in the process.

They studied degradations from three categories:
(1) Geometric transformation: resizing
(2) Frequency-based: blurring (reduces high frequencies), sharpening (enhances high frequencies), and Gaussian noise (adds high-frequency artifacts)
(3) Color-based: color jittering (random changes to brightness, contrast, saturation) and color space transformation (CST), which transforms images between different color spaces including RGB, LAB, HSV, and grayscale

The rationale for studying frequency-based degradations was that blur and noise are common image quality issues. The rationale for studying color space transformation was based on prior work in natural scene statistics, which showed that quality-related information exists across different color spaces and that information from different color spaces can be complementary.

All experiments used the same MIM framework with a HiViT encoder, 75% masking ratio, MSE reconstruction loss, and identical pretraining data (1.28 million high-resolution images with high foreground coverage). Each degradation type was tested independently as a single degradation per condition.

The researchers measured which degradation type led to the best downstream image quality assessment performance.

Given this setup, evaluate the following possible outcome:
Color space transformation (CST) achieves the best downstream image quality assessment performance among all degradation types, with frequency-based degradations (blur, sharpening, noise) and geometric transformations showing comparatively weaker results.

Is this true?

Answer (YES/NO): YES